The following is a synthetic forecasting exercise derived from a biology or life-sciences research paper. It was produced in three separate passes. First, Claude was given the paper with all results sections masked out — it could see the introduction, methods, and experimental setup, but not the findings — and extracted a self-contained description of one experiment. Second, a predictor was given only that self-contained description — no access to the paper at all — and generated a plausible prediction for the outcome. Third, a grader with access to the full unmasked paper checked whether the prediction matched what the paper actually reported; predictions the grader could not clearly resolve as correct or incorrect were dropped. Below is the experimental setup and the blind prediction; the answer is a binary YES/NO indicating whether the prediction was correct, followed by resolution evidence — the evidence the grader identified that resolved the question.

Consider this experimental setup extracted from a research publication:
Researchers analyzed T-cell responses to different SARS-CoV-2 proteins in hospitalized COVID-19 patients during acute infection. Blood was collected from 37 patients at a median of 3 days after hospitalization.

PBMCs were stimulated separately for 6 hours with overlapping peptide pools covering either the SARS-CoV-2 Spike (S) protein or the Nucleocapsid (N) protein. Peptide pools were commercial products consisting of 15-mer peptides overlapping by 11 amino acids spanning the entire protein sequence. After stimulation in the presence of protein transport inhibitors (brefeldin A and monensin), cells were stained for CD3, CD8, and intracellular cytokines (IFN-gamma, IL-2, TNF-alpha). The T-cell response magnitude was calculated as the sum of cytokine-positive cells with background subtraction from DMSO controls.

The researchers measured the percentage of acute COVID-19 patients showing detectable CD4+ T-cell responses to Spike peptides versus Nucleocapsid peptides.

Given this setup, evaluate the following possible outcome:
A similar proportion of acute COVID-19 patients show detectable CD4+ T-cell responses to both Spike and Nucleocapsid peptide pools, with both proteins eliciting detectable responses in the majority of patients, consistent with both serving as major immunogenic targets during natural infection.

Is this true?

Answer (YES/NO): YES